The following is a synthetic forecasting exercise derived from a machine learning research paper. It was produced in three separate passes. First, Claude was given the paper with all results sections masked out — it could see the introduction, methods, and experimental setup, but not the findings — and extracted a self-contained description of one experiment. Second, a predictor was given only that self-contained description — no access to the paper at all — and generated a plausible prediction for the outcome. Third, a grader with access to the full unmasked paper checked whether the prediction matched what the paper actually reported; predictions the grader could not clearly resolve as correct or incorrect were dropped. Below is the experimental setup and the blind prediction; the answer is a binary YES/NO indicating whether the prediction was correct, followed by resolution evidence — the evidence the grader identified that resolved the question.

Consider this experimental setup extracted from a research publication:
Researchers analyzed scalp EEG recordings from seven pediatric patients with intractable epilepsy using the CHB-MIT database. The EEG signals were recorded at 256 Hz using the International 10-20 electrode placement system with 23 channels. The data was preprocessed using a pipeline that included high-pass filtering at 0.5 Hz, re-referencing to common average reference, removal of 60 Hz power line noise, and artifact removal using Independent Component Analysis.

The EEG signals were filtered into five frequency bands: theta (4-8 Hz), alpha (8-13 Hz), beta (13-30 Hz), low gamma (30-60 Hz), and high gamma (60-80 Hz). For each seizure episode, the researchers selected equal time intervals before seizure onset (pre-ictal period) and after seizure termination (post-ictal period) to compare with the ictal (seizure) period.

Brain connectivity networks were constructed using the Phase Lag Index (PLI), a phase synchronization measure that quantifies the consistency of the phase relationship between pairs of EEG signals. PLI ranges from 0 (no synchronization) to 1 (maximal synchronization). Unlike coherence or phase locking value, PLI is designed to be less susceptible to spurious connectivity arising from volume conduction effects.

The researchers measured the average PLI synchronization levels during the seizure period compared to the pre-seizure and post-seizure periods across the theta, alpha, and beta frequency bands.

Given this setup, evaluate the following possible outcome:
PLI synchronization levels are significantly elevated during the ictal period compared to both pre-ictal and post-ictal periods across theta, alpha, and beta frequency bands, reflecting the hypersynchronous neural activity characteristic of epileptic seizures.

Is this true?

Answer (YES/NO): YES